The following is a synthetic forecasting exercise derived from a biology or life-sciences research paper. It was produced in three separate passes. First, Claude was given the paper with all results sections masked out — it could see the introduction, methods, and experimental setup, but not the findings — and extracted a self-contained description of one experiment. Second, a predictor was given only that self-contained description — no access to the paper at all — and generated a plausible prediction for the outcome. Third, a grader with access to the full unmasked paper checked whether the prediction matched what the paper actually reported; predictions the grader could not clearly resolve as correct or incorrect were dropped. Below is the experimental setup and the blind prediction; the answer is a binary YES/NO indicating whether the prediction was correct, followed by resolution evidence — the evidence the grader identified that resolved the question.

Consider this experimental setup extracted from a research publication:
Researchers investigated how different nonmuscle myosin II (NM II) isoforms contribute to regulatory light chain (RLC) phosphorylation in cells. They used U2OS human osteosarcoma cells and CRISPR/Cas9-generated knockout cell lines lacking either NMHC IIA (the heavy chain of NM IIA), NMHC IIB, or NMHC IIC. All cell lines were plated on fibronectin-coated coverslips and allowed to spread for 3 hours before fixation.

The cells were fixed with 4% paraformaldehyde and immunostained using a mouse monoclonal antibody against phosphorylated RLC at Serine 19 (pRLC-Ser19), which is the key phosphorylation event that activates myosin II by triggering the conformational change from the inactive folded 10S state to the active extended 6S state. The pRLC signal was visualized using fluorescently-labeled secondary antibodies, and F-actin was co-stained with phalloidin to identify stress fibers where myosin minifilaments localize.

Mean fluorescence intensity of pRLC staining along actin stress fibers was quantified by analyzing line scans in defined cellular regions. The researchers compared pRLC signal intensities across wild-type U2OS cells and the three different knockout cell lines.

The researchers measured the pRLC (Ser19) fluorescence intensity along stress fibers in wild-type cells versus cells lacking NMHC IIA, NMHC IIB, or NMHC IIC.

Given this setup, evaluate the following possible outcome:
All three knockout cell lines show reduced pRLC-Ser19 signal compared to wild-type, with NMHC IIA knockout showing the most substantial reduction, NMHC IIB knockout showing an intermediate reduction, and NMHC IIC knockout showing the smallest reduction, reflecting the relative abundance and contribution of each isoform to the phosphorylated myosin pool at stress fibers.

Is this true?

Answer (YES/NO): NO